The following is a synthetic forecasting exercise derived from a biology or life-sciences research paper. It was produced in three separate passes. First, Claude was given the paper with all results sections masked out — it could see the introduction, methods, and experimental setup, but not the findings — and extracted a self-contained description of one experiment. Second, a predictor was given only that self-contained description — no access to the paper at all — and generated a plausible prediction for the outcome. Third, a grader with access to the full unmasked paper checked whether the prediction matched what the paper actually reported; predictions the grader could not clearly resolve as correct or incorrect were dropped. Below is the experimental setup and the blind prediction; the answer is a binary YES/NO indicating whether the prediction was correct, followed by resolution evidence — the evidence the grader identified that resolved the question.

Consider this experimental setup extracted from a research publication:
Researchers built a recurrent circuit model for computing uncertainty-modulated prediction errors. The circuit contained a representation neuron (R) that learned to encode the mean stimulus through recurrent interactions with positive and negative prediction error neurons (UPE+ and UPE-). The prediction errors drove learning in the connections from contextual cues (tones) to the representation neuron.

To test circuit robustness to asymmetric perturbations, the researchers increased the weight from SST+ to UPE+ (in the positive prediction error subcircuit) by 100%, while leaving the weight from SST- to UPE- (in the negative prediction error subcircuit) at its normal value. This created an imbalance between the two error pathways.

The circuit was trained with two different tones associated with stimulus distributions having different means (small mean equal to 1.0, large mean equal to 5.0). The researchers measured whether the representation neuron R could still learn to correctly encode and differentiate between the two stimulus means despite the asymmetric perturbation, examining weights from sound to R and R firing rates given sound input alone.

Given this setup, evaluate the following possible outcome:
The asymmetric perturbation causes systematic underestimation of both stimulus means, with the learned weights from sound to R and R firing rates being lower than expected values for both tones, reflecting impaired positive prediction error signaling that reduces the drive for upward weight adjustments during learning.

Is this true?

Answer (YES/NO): YES